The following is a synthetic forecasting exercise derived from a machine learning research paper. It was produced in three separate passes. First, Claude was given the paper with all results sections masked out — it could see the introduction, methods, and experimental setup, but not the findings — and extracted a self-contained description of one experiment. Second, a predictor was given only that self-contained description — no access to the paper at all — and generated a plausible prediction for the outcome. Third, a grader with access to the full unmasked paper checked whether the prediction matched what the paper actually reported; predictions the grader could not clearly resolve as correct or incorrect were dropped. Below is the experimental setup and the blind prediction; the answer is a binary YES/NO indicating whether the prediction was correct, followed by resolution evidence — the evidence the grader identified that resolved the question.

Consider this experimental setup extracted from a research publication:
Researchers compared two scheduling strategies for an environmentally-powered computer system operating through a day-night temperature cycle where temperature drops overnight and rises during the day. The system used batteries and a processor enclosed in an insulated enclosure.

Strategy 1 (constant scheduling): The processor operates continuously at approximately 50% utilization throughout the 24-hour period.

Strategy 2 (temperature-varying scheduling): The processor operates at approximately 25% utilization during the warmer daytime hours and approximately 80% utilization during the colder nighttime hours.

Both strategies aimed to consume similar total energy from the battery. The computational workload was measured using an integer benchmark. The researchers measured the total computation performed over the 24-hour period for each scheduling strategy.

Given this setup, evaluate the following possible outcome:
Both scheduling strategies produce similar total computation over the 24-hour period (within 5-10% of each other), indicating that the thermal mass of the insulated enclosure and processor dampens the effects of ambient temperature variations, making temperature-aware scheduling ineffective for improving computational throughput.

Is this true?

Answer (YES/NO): NO